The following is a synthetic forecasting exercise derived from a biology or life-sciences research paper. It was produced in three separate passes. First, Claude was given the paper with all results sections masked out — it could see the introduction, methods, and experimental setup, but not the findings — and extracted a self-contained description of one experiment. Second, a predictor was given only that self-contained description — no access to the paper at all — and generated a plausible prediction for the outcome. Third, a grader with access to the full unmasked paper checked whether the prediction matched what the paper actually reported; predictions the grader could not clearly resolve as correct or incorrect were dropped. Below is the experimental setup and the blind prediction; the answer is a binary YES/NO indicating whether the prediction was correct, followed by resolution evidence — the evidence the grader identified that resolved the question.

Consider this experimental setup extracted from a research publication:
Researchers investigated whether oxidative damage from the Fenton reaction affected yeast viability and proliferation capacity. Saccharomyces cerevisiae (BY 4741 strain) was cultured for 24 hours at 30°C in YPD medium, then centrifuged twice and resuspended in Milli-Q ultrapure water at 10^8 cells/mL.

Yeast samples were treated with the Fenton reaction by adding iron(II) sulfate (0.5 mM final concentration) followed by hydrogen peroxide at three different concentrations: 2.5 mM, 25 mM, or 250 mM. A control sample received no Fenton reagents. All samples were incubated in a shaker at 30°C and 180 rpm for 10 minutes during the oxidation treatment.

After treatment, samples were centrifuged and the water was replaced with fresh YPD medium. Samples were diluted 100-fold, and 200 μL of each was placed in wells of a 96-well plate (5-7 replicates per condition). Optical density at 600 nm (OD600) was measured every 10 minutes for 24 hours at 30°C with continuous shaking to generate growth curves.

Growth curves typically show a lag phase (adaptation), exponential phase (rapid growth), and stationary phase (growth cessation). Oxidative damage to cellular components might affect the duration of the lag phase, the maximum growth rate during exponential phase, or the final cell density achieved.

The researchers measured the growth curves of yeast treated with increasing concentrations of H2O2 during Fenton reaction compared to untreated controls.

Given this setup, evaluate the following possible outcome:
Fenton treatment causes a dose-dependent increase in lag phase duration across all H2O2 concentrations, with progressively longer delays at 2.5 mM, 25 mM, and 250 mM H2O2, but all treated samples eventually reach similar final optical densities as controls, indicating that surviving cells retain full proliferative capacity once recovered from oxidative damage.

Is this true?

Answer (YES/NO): YES